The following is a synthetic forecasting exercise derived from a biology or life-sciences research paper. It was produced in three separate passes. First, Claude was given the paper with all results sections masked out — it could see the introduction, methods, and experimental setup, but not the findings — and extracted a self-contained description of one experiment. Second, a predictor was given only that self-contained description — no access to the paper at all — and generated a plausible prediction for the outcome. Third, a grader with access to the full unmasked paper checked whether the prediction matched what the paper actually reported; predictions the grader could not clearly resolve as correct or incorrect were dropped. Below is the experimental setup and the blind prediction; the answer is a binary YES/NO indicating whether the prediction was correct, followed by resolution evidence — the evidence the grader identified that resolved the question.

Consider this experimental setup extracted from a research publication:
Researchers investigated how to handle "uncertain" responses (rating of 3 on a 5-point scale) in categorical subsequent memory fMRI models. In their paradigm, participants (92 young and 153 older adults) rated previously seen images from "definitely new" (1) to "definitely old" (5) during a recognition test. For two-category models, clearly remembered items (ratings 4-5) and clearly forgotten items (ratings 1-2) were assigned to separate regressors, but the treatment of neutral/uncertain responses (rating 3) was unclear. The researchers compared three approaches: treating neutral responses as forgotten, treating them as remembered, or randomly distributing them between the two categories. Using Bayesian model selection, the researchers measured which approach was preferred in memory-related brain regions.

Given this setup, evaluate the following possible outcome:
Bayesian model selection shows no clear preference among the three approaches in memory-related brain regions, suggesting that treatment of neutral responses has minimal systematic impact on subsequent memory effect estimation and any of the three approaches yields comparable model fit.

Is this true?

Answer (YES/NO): NO